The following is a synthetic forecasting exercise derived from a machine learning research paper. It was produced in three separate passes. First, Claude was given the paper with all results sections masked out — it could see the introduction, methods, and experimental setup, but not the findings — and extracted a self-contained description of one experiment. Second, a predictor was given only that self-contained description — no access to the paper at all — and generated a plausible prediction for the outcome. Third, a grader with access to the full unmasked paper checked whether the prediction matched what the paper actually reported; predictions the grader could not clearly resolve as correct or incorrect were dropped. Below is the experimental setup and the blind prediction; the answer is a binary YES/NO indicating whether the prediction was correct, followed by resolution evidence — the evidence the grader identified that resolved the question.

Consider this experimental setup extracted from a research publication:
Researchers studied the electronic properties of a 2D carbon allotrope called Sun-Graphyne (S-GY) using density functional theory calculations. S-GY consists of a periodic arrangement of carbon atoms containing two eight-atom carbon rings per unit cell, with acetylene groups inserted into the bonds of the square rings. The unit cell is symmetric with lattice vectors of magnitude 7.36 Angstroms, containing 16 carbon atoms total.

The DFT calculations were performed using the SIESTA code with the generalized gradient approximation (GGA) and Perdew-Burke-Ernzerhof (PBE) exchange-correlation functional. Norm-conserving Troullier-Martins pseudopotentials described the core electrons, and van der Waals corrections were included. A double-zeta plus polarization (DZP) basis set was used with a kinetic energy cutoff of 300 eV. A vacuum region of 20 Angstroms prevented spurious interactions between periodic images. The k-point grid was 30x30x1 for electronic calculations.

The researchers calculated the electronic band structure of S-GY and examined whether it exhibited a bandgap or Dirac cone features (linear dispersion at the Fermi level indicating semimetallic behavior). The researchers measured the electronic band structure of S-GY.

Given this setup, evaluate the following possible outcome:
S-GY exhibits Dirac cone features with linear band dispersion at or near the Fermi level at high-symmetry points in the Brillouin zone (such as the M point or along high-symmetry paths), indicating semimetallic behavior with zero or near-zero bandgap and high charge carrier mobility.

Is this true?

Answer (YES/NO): YES